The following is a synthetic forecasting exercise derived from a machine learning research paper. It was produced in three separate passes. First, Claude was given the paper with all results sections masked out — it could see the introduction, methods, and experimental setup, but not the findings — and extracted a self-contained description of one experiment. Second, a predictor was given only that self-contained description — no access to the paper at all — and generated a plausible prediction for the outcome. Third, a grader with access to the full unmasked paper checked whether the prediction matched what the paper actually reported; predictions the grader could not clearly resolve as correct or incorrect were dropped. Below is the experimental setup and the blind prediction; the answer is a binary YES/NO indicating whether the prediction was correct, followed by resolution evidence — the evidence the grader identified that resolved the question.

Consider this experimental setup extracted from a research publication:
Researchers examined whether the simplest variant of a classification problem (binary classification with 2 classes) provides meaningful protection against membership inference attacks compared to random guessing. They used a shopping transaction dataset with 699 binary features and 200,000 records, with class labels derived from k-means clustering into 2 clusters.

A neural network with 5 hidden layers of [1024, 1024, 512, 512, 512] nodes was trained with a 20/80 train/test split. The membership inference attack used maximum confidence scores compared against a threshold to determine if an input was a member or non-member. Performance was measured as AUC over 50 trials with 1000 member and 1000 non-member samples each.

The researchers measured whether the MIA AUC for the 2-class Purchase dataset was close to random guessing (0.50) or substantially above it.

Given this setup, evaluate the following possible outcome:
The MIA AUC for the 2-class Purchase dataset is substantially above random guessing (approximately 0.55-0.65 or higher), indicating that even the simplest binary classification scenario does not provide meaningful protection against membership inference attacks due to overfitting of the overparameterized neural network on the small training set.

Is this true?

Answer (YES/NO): NO